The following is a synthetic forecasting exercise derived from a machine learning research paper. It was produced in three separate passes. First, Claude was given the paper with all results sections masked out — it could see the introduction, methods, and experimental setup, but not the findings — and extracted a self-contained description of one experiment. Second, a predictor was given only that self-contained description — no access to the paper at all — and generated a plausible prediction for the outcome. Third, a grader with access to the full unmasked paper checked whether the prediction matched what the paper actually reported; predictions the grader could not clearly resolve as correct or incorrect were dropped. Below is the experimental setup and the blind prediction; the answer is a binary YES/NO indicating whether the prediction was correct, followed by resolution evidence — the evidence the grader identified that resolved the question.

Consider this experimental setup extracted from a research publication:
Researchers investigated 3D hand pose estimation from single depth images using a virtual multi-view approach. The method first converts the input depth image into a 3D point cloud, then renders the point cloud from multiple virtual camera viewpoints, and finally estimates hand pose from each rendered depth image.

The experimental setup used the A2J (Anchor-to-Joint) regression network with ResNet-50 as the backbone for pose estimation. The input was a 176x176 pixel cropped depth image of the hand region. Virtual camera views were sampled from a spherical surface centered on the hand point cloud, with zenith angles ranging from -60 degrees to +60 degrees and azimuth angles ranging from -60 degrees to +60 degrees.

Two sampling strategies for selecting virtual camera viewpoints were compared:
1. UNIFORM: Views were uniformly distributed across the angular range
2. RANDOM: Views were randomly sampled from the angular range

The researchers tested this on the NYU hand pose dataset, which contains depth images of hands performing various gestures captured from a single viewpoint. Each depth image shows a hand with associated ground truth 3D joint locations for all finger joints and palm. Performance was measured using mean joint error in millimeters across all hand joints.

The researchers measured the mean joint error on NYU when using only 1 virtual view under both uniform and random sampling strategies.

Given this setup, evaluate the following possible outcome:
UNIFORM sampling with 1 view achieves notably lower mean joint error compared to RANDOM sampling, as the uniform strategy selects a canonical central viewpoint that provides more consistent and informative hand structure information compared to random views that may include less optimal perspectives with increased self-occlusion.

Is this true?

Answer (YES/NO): YES